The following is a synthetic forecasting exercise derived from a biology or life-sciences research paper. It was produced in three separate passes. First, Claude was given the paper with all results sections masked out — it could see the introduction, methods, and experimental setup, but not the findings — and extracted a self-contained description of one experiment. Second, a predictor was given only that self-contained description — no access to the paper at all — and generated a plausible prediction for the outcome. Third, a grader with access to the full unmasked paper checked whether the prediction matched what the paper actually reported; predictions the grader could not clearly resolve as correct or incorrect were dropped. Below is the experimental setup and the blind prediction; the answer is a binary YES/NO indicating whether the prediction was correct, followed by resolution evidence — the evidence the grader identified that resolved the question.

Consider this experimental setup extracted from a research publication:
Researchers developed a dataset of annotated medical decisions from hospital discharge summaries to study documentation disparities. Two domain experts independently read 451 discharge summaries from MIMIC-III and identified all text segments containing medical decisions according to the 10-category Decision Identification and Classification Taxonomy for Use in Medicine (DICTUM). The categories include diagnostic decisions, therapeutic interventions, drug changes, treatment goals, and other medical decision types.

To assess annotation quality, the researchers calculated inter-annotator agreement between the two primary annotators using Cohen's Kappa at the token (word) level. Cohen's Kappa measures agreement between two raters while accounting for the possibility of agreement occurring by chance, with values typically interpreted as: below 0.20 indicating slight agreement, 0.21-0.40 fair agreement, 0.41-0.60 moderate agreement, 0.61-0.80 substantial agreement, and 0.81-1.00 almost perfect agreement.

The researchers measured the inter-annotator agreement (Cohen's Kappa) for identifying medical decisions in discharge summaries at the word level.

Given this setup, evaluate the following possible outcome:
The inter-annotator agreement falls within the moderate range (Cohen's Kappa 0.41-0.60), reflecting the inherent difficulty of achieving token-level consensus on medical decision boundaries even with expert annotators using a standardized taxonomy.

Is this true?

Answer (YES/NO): NO